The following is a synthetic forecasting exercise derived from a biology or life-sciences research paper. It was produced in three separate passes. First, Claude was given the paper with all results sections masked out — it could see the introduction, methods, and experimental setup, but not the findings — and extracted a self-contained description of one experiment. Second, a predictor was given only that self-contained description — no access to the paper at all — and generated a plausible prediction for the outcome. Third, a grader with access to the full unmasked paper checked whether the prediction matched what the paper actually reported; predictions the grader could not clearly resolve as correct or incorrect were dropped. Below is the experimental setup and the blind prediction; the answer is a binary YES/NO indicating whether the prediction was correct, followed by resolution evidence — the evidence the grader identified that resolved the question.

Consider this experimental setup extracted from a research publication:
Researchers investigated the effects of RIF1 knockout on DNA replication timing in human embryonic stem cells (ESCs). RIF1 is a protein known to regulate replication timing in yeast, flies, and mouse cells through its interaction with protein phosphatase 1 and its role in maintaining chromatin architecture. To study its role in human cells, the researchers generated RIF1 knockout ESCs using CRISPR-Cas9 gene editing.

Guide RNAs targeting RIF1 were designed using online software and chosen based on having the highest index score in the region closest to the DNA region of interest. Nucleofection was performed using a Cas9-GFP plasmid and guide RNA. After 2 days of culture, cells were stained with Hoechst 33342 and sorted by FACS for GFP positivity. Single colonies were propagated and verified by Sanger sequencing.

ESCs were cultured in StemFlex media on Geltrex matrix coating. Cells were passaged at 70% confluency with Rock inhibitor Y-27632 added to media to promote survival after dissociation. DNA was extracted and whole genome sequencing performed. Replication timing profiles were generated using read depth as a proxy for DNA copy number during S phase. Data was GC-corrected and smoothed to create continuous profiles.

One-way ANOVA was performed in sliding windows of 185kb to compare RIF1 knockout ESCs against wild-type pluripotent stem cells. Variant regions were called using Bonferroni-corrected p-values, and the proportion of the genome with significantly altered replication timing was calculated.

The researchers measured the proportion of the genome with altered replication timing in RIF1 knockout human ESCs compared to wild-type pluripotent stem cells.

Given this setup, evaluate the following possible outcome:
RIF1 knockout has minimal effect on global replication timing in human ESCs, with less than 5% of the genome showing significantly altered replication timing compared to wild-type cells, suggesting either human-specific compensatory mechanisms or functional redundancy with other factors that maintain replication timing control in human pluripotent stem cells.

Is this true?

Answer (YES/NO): NO